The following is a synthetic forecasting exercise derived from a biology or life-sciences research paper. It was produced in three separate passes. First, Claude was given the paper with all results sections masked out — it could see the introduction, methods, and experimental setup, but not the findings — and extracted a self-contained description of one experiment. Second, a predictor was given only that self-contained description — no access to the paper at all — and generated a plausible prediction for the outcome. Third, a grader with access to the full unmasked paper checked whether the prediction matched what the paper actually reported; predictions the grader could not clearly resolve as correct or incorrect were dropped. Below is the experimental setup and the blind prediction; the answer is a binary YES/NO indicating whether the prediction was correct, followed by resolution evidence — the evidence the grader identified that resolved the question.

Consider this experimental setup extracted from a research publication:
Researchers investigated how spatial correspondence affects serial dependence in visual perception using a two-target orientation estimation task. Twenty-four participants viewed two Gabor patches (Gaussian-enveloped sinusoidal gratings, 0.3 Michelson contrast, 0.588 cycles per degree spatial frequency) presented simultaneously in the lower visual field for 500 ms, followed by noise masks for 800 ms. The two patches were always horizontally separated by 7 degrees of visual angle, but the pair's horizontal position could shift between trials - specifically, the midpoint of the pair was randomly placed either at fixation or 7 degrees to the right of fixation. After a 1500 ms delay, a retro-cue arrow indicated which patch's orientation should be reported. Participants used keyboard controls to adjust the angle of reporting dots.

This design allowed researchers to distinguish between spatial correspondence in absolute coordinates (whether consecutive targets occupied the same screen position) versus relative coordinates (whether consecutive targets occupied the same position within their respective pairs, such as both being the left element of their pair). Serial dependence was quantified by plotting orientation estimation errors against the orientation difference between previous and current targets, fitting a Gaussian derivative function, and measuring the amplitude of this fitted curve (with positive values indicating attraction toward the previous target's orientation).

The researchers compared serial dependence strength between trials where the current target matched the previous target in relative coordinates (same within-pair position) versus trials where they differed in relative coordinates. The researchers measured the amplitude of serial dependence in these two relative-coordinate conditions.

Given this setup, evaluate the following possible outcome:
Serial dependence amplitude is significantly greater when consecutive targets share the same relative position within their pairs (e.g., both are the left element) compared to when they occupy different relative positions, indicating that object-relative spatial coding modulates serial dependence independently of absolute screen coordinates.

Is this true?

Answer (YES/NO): YES